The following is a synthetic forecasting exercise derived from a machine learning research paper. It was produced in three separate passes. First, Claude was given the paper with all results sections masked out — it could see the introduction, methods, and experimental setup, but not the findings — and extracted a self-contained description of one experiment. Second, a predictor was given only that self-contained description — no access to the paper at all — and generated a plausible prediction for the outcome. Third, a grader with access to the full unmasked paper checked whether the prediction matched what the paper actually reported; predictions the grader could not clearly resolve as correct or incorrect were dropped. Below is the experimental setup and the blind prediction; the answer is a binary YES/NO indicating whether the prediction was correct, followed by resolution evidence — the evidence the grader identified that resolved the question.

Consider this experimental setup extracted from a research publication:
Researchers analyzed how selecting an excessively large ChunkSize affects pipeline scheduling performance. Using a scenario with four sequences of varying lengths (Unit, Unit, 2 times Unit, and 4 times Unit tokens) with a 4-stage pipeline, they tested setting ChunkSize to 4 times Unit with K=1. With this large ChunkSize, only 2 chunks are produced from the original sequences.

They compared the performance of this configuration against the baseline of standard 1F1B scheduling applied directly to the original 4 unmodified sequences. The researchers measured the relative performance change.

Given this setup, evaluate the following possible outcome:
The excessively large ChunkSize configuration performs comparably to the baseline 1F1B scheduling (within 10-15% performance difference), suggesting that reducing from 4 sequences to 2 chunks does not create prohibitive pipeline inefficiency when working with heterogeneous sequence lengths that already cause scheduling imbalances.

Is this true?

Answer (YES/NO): NO